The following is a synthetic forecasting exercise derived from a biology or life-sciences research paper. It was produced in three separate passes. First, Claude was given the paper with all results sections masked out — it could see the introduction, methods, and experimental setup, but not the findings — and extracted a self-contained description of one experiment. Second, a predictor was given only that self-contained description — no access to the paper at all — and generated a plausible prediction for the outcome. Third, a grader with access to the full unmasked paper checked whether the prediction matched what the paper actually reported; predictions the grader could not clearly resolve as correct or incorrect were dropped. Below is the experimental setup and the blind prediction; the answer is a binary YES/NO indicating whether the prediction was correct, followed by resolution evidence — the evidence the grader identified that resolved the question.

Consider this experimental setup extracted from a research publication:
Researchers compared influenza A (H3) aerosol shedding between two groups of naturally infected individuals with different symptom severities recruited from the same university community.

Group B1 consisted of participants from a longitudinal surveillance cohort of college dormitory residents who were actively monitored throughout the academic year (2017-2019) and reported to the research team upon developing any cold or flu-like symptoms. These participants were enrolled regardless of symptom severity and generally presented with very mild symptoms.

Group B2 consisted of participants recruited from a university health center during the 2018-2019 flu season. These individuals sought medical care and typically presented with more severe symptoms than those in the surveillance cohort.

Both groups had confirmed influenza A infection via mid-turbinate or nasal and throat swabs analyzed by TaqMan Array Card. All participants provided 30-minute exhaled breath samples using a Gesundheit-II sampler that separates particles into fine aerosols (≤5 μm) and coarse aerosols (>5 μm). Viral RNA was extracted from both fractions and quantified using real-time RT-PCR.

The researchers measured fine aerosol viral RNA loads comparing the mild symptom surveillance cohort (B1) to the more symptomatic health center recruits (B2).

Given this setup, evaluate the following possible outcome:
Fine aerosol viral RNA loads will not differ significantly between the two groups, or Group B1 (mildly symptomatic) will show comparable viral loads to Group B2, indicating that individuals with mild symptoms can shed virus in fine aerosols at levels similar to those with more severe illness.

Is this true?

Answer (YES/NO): YES